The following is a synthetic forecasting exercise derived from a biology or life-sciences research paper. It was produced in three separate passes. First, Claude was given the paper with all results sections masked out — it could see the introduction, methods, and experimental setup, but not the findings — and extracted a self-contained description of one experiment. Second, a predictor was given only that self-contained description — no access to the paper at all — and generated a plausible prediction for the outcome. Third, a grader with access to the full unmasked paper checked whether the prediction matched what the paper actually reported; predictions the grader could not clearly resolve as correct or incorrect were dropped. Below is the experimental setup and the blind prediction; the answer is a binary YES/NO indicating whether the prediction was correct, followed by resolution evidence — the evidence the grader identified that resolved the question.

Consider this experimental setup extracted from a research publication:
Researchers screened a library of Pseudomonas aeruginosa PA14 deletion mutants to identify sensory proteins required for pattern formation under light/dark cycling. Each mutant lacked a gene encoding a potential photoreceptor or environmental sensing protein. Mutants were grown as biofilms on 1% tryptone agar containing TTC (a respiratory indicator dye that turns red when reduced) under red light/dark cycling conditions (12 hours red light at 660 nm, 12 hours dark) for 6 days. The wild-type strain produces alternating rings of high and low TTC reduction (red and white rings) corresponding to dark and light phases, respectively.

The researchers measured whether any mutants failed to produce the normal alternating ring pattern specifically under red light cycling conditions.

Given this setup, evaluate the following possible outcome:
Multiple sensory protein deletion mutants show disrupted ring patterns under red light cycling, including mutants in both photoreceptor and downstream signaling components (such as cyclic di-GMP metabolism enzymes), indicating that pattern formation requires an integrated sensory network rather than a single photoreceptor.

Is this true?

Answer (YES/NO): NO